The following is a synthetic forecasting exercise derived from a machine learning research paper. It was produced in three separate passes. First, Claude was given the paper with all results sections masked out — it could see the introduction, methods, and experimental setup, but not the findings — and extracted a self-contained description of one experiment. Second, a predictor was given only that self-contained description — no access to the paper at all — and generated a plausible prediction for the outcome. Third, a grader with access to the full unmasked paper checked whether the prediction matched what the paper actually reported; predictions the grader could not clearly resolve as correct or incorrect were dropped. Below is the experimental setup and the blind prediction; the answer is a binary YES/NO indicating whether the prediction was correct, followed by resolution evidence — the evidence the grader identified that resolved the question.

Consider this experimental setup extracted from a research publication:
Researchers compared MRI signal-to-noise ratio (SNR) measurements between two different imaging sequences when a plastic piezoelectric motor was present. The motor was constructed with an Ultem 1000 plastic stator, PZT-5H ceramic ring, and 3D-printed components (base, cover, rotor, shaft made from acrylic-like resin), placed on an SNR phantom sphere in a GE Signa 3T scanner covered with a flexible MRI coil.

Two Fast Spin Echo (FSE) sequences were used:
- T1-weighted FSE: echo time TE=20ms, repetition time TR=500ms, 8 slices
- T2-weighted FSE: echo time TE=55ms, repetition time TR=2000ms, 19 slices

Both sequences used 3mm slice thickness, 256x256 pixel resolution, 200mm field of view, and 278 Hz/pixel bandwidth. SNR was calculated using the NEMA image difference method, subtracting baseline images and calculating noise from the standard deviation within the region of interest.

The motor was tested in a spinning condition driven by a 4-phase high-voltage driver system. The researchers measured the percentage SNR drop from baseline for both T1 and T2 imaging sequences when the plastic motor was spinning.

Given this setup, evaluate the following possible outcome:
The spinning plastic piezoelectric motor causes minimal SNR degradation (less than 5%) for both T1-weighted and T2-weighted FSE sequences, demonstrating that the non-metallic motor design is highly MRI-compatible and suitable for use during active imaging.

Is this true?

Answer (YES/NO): NO